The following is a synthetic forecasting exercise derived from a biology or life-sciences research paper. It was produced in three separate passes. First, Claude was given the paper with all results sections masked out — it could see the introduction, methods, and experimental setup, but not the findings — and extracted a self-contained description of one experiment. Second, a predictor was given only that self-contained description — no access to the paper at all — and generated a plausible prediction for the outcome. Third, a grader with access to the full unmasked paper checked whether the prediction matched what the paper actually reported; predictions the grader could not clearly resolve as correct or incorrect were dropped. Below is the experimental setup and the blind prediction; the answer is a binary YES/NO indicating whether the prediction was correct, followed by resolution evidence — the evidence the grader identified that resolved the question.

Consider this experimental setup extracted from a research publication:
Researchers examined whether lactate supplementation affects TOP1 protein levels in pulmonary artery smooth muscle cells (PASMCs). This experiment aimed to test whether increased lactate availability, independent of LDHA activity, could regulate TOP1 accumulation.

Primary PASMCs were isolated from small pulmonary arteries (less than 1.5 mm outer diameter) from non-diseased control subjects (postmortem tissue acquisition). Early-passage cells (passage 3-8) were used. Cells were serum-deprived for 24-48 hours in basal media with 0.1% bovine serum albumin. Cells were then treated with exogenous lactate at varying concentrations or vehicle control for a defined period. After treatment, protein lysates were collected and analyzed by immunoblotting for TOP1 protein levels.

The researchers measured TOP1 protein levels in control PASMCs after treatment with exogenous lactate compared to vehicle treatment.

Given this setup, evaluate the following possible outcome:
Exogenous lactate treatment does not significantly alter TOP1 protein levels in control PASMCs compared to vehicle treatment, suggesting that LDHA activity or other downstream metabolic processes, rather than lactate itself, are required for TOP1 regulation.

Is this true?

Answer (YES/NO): NO